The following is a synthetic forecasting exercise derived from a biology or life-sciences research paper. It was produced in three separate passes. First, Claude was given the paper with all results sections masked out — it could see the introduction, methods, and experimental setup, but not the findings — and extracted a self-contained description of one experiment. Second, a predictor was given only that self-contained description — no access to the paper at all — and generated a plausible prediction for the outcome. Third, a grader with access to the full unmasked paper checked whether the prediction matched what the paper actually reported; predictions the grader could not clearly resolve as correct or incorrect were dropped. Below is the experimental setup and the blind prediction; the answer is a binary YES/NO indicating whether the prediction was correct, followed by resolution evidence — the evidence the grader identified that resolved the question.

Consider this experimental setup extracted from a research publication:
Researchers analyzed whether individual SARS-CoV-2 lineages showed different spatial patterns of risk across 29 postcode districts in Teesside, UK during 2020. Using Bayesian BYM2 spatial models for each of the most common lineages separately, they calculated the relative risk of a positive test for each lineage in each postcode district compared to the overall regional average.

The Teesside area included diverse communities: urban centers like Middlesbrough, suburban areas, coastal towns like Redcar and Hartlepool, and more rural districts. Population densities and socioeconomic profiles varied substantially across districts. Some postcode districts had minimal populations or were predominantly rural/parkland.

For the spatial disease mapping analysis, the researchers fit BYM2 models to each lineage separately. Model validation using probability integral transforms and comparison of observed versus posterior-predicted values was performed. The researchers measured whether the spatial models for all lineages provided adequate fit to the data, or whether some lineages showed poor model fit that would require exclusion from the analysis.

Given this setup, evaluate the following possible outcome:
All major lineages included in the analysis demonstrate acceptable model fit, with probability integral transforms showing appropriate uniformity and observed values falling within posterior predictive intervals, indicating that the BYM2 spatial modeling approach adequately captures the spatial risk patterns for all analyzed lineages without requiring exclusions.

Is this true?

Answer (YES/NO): NO